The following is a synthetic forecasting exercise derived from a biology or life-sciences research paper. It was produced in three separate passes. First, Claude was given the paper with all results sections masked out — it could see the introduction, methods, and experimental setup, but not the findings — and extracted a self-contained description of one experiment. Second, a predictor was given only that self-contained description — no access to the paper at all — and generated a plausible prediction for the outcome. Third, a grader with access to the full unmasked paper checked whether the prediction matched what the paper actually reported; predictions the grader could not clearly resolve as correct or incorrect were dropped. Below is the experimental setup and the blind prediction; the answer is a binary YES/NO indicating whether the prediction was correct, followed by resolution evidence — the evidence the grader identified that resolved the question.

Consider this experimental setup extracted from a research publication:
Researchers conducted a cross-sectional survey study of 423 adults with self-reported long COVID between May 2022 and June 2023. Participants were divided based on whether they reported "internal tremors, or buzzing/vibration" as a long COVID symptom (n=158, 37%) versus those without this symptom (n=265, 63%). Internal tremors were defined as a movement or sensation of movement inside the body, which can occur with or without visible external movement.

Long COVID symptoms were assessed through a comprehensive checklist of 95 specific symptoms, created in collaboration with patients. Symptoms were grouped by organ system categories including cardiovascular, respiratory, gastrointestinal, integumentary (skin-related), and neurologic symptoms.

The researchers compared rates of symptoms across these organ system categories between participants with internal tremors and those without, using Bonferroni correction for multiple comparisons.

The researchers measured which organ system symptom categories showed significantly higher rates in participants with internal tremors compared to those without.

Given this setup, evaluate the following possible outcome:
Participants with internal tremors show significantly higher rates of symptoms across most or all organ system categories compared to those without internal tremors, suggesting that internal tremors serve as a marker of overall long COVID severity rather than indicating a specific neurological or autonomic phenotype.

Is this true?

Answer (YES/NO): NO